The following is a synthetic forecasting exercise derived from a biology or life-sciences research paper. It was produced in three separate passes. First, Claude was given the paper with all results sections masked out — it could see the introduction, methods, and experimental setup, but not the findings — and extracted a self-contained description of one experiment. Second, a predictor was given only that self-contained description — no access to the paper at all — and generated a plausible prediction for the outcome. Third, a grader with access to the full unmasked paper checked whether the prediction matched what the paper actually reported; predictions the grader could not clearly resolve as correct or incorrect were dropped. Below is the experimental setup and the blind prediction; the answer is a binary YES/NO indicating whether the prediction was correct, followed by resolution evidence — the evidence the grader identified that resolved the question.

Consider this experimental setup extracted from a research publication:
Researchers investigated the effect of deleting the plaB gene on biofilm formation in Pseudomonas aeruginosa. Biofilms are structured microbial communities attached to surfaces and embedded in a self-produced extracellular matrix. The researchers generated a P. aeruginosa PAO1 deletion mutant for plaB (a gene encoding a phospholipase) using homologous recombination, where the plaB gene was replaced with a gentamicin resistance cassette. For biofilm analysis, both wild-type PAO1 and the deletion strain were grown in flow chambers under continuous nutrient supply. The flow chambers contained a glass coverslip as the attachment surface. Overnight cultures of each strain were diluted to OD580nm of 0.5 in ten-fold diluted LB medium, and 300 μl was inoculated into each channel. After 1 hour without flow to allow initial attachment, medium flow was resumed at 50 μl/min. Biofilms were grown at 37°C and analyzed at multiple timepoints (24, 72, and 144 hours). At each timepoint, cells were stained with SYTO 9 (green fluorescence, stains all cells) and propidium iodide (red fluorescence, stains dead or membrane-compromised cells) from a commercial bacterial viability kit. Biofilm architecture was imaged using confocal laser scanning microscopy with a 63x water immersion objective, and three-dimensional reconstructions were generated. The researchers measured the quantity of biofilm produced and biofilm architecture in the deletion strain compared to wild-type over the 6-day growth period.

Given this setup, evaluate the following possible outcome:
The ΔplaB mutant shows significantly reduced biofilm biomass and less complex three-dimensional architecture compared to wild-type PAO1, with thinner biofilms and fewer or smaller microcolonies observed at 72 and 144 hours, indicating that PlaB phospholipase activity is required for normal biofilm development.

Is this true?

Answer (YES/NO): YES